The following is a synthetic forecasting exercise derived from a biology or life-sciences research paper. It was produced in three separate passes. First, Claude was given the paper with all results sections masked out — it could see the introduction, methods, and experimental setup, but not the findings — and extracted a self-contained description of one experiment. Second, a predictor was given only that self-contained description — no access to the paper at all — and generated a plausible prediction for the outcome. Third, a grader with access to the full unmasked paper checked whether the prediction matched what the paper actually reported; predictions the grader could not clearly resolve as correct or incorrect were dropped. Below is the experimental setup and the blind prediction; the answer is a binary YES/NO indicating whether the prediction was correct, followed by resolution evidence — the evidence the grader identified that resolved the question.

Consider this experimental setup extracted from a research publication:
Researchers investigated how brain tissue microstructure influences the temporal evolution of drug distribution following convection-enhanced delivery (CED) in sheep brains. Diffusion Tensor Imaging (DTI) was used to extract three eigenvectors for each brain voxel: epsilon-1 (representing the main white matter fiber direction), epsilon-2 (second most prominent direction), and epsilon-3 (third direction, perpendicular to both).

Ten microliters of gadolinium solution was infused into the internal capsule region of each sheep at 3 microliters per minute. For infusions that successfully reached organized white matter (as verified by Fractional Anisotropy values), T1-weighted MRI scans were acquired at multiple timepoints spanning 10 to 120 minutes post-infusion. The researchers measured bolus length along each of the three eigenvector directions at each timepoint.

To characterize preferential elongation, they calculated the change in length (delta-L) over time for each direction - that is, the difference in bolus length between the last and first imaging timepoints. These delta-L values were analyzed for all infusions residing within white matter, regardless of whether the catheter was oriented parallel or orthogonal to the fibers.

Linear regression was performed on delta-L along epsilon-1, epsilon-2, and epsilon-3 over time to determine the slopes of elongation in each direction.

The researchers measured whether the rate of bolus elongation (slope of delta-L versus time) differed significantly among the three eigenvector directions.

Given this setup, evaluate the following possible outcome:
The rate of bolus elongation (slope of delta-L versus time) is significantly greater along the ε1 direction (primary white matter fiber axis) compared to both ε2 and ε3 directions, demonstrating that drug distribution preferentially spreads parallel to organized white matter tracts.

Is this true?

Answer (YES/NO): NO